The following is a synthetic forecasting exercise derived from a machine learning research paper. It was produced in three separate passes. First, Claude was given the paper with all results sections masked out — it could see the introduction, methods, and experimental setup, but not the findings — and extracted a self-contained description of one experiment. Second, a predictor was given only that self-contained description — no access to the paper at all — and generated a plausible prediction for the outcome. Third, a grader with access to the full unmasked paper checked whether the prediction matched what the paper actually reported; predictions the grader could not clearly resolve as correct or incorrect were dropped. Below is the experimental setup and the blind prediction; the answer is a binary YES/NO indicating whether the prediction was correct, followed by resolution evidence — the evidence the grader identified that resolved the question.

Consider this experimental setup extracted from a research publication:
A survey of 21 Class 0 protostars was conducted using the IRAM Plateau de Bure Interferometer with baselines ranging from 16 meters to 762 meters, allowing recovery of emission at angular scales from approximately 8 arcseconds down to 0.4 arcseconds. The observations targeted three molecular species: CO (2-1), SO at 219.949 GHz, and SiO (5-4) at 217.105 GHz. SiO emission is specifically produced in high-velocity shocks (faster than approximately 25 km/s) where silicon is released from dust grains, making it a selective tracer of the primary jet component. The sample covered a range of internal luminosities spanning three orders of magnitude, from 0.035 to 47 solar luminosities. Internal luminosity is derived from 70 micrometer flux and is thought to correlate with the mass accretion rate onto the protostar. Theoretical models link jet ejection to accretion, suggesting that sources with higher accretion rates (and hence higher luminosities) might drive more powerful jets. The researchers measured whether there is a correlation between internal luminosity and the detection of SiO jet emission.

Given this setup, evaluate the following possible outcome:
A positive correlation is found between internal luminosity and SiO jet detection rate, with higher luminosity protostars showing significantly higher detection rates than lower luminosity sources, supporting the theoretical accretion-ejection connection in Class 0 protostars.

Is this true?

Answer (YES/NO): YES